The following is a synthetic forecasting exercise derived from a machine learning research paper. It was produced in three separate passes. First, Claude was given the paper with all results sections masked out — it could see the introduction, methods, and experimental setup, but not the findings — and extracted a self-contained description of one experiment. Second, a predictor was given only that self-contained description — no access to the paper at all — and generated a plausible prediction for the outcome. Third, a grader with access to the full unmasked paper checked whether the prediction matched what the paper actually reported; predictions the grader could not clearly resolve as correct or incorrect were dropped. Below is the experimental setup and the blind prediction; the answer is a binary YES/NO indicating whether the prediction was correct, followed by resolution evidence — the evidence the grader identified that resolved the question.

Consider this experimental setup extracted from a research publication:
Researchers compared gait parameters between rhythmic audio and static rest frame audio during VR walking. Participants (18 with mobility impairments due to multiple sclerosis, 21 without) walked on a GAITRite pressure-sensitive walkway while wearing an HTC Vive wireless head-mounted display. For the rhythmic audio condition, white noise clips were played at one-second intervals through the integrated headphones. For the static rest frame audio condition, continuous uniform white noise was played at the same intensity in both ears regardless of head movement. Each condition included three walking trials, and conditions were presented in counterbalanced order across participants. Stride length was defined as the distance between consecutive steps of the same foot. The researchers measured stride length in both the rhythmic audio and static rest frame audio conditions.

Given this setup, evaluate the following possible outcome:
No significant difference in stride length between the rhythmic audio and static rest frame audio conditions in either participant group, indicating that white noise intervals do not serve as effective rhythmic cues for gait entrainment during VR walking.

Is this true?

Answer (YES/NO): NO